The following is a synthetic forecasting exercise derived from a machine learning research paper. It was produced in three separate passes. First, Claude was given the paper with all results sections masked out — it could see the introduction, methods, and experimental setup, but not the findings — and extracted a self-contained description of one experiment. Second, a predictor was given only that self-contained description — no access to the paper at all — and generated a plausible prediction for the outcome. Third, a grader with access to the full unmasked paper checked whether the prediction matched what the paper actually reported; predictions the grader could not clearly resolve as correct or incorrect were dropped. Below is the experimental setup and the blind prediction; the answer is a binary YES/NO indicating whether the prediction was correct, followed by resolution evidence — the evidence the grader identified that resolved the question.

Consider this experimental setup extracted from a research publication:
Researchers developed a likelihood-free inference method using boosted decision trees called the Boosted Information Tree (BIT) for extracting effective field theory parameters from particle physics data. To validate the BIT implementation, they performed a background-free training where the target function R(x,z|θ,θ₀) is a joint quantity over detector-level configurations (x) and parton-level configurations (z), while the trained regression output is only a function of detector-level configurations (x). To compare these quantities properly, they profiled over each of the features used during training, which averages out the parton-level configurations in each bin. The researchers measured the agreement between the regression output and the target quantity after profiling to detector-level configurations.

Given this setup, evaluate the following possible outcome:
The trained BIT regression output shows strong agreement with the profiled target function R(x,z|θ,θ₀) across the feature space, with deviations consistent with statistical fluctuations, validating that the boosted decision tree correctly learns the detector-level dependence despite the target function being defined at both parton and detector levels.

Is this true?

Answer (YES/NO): YES